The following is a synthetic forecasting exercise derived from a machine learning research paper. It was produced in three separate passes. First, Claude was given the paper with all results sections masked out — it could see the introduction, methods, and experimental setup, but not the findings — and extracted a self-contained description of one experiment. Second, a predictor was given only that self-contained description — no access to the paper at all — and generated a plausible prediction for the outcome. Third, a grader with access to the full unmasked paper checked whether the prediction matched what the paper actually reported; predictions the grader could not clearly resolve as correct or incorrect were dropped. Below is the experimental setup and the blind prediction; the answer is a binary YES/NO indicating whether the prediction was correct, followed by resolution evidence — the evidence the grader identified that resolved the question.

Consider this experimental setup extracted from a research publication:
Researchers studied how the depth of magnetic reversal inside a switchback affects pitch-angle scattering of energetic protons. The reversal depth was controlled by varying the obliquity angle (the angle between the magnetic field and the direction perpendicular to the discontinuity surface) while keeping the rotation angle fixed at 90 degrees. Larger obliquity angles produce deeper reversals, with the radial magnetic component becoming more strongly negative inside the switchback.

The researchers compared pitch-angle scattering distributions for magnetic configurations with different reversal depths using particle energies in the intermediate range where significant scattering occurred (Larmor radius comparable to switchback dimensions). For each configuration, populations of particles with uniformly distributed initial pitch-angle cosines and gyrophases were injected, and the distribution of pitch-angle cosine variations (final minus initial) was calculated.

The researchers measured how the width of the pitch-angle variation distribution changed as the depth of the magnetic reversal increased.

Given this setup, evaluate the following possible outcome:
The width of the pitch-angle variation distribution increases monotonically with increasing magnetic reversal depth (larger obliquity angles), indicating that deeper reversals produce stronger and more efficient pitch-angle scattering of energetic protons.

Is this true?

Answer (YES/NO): YES